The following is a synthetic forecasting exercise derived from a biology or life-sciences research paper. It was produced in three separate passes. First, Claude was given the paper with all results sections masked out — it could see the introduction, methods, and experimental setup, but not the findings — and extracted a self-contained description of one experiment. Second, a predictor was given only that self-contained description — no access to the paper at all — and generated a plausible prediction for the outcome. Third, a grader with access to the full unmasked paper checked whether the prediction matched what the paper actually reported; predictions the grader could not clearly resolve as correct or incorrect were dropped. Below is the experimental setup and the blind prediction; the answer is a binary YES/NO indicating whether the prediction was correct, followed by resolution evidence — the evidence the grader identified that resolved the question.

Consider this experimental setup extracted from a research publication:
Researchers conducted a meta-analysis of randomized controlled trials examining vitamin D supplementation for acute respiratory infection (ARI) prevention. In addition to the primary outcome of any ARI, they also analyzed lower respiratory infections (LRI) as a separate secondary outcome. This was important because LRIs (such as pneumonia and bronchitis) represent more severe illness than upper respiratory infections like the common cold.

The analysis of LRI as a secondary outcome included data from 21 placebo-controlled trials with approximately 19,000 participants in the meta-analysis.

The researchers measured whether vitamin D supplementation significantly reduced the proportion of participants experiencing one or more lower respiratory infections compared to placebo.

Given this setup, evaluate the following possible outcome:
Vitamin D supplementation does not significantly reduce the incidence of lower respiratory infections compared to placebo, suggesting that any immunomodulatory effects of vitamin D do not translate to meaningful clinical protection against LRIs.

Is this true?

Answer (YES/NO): YES